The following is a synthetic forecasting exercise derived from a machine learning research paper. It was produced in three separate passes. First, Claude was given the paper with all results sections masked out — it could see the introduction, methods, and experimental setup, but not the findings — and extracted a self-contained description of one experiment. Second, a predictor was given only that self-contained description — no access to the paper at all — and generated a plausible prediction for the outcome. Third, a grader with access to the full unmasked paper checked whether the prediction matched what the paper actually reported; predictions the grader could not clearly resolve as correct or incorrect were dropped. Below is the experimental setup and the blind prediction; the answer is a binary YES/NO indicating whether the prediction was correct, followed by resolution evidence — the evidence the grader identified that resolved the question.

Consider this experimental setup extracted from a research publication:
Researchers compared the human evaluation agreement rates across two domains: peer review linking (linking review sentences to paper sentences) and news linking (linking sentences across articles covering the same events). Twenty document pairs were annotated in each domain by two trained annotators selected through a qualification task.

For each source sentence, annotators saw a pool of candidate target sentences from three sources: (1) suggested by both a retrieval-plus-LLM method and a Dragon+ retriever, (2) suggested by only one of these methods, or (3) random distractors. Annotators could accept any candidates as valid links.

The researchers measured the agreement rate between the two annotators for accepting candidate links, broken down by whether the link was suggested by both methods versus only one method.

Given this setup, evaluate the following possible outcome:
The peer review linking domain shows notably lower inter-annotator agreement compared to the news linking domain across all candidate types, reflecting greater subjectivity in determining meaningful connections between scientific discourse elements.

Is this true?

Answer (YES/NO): NO